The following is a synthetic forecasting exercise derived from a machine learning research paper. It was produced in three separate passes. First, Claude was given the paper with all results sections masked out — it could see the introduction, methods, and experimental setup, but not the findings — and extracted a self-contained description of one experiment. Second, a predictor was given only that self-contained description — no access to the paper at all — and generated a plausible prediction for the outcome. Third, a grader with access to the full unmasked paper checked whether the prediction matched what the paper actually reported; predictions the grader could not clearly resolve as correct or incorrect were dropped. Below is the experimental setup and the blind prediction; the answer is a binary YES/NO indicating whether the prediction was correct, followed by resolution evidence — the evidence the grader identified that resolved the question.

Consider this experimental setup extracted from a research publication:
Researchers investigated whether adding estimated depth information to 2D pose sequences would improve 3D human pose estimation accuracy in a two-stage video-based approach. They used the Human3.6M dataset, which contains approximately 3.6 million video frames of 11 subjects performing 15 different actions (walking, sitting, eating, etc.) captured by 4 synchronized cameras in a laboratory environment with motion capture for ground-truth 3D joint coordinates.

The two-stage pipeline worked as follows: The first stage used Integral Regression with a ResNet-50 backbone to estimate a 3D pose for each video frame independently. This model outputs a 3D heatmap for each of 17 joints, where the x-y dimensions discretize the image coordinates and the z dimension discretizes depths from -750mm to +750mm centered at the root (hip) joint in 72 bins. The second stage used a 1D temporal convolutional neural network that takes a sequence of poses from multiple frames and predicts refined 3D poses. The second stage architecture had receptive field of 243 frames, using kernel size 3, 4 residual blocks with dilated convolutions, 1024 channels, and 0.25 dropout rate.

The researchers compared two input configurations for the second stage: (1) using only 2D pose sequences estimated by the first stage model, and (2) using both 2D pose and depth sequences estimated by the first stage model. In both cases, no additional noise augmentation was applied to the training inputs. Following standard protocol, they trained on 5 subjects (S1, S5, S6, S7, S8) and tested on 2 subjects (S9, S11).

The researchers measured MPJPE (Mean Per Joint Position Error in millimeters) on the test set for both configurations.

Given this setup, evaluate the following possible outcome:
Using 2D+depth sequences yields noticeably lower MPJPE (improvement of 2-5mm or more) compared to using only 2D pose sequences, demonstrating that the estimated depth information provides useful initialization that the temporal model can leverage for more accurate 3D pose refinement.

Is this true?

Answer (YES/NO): NO